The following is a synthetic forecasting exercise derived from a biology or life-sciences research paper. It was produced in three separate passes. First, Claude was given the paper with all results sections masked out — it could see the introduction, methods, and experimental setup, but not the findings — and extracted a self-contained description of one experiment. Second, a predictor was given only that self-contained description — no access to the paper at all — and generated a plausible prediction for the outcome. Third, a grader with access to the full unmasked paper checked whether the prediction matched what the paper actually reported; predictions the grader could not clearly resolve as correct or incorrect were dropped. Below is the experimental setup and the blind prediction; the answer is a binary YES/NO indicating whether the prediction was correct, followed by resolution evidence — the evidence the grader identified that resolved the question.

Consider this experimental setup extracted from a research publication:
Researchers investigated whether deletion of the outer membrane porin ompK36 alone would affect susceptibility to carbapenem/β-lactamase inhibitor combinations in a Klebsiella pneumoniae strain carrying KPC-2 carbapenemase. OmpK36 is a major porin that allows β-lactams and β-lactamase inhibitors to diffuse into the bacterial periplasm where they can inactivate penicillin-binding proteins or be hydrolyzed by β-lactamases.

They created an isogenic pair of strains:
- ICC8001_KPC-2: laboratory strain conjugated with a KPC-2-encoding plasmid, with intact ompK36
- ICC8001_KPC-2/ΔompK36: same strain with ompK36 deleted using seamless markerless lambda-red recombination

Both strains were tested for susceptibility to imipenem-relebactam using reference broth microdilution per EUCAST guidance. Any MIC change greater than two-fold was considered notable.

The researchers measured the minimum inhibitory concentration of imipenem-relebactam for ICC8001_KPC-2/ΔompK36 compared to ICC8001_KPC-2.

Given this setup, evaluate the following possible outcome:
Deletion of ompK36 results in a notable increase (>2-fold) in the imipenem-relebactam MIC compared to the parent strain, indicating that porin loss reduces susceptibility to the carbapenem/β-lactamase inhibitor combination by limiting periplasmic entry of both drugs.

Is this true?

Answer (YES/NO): YES